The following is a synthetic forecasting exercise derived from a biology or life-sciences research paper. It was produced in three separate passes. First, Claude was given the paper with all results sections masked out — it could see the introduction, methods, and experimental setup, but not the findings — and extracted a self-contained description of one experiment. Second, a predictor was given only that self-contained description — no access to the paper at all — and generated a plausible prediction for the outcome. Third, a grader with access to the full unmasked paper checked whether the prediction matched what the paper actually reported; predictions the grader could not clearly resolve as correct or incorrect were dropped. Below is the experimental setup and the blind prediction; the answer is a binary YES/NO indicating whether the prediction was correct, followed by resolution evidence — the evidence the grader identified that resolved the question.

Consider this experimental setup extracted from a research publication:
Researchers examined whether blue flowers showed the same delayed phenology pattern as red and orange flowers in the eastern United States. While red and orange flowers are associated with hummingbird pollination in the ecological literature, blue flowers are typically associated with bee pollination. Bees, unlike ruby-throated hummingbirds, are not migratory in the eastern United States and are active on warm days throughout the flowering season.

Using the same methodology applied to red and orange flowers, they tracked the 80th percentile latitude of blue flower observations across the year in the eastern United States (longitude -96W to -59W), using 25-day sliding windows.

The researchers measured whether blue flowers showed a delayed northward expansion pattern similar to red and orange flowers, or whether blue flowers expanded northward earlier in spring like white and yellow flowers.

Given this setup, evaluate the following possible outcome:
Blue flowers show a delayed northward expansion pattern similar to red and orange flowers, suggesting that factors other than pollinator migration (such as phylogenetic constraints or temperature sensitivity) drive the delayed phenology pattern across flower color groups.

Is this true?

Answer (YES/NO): NO